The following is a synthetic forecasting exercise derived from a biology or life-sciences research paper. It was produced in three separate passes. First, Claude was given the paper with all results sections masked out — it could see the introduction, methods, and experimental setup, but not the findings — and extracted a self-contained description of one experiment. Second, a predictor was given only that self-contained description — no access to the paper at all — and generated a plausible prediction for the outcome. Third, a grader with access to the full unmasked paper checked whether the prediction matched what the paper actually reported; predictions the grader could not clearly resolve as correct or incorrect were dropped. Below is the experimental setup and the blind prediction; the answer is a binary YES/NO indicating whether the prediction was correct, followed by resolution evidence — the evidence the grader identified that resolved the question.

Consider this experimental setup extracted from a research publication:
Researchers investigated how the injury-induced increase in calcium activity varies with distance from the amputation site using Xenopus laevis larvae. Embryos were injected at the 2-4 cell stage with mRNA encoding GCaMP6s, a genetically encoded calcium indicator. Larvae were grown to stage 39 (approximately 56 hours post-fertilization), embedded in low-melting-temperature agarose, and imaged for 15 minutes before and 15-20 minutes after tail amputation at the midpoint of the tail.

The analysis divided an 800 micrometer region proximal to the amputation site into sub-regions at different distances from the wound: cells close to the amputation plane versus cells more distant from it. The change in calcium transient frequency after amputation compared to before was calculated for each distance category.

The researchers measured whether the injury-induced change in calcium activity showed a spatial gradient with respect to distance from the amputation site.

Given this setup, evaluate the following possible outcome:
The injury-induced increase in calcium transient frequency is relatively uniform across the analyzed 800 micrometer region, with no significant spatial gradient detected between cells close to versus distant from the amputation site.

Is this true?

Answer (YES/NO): YES